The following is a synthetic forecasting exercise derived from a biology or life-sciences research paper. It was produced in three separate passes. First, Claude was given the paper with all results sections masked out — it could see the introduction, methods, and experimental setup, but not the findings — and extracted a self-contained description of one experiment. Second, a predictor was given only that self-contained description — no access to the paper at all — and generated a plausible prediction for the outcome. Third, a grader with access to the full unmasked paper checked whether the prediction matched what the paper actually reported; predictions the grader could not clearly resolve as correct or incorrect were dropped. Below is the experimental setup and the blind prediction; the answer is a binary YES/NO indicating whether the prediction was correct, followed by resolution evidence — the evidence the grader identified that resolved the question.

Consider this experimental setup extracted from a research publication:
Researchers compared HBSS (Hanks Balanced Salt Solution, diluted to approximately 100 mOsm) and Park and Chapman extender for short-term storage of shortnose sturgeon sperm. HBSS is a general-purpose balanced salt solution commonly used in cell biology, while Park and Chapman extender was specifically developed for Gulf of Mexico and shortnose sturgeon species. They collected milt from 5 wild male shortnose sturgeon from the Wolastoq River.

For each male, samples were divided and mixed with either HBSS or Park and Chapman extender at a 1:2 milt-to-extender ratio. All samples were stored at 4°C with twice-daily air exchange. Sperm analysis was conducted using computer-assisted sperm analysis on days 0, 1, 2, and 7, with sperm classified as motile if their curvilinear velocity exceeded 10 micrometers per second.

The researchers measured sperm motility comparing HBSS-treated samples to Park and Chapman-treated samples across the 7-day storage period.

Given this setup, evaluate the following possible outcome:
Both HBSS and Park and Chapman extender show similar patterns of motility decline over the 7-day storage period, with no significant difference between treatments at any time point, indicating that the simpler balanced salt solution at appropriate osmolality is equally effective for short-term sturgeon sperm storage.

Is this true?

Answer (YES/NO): YES